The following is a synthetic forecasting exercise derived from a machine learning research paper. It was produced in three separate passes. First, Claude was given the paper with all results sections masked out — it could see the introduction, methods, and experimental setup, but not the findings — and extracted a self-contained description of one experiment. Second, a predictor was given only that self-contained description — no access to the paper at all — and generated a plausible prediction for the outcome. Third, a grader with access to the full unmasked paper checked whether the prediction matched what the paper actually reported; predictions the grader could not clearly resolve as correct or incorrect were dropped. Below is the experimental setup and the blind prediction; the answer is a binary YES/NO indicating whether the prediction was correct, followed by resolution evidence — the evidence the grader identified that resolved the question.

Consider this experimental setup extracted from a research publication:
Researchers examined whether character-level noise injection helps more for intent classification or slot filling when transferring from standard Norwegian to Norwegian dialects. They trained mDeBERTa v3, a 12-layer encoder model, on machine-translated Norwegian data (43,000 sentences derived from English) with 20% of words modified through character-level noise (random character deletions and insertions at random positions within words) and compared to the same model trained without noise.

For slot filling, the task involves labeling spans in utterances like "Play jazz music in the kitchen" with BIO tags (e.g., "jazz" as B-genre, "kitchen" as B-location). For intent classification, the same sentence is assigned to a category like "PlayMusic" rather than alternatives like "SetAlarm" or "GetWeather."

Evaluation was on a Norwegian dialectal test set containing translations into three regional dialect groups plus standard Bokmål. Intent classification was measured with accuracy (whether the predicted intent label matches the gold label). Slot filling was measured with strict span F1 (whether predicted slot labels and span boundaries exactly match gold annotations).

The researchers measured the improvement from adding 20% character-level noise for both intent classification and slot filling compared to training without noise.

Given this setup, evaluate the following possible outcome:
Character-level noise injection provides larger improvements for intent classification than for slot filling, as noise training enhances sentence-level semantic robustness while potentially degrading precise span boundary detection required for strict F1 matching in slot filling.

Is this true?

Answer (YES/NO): NO